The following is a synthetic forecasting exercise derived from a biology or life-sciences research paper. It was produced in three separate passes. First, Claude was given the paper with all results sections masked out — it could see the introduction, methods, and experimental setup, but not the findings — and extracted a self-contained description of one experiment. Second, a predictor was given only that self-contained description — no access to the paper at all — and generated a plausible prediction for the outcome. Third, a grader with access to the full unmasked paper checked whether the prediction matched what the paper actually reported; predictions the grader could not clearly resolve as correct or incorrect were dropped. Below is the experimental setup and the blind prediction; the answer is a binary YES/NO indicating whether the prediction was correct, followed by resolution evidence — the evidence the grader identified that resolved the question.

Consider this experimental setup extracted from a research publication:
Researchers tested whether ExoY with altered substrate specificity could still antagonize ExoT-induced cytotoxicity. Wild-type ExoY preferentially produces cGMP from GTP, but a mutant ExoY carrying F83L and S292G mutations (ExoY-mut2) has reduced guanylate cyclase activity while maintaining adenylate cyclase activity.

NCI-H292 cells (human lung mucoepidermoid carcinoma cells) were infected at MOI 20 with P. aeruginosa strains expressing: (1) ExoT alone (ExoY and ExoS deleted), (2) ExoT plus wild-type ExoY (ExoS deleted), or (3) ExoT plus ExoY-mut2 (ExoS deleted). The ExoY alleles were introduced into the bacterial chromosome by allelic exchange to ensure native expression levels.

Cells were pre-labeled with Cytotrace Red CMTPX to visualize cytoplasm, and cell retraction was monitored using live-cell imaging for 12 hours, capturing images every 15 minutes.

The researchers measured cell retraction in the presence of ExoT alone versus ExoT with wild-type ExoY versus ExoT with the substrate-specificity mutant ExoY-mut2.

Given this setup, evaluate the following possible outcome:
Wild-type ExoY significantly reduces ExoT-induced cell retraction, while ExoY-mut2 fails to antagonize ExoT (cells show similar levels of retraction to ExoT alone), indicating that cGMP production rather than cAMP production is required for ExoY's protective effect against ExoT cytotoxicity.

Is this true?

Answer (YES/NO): NO